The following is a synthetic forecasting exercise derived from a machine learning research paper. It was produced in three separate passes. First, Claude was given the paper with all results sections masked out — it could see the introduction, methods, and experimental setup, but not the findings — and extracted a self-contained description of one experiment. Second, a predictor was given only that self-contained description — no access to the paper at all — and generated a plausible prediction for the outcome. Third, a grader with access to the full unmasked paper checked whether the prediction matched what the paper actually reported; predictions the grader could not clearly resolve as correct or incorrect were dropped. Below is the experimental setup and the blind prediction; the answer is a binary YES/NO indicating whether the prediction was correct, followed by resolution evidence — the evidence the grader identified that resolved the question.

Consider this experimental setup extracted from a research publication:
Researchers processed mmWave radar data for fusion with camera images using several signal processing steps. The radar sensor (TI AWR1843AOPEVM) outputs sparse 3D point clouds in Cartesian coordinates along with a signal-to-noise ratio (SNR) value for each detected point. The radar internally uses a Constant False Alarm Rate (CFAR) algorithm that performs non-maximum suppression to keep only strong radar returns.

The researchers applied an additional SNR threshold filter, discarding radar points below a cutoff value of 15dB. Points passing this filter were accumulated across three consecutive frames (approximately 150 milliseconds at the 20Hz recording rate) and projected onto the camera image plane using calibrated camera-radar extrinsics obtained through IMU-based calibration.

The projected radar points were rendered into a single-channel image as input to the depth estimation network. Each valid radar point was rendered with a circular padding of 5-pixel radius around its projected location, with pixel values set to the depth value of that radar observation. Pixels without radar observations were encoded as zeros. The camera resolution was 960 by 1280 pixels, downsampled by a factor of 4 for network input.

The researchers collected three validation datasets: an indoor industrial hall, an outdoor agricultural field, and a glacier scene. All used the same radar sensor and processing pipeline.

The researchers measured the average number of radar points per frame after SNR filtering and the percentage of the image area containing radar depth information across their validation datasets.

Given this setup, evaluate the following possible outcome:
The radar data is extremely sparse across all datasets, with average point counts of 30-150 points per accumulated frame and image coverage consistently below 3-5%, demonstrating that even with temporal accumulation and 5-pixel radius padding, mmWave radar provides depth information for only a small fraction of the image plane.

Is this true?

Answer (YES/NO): NO